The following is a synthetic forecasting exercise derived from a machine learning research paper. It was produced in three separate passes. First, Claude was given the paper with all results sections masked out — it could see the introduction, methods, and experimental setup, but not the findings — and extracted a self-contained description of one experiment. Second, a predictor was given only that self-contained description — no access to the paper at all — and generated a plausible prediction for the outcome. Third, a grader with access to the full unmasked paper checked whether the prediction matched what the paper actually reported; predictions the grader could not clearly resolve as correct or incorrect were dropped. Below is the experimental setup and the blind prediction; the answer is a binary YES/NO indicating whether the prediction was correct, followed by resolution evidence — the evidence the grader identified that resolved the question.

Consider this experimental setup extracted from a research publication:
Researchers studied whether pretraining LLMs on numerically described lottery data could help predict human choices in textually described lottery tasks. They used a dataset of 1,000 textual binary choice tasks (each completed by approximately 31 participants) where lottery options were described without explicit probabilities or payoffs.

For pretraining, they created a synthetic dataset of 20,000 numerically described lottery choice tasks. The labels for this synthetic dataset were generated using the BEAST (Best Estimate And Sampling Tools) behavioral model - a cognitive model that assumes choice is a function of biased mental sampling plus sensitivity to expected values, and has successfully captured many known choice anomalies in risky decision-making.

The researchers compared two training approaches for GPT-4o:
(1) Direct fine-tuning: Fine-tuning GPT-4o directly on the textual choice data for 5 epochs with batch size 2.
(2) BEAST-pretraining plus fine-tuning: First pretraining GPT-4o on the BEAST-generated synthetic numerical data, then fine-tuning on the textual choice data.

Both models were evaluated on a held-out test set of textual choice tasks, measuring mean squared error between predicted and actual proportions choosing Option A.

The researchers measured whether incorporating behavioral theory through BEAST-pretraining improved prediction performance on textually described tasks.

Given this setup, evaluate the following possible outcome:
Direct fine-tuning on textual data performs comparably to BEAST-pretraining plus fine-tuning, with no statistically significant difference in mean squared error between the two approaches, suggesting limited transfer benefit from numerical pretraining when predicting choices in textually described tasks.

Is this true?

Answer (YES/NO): YES